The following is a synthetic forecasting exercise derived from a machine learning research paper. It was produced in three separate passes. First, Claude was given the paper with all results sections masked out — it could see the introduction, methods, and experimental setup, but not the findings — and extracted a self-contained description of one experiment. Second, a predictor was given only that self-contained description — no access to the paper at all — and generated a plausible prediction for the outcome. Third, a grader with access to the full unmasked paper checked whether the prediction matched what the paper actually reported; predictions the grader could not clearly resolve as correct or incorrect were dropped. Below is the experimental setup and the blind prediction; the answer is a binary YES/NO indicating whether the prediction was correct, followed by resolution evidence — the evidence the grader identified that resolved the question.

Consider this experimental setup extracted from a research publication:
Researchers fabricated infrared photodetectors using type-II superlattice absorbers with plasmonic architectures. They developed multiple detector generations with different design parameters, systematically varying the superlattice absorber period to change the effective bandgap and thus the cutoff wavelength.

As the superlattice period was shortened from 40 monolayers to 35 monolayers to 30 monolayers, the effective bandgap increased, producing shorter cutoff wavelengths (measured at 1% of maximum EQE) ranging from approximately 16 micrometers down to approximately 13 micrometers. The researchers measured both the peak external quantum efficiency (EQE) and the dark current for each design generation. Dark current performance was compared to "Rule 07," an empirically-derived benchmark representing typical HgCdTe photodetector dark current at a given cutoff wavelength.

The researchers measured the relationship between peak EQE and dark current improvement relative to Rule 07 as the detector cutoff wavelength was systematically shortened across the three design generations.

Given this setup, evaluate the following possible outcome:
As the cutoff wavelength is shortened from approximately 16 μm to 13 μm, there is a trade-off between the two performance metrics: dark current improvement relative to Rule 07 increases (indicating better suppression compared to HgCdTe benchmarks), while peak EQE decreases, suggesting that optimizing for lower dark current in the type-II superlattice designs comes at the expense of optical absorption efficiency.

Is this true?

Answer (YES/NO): YES